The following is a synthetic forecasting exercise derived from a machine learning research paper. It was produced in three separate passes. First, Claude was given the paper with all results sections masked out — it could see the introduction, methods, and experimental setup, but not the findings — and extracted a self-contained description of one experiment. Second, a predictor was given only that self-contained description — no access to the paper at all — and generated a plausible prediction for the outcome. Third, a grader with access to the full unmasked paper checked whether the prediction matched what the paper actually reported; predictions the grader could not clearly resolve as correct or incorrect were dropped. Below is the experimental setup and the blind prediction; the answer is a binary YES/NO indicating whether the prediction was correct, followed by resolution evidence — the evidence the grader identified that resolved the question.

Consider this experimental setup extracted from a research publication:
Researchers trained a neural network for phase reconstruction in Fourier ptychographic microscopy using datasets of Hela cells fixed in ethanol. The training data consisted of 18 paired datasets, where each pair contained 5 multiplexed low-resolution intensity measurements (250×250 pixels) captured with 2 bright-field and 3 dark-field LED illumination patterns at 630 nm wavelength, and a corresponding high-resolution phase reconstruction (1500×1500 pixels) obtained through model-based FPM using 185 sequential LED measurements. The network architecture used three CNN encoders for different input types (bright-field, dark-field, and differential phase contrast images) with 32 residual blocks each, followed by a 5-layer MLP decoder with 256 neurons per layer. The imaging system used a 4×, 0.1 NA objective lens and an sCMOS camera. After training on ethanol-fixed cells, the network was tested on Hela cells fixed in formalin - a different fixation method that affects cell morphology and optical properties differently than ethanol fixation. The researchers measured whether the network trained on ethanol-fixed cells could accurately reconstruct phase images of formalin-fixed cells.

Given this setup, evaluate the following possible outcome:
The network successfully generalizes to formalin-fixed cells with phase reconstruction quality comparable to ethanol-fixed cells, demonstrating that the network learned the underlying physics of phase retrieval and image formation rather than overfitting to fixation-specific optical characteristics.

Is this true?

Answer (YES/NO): YES